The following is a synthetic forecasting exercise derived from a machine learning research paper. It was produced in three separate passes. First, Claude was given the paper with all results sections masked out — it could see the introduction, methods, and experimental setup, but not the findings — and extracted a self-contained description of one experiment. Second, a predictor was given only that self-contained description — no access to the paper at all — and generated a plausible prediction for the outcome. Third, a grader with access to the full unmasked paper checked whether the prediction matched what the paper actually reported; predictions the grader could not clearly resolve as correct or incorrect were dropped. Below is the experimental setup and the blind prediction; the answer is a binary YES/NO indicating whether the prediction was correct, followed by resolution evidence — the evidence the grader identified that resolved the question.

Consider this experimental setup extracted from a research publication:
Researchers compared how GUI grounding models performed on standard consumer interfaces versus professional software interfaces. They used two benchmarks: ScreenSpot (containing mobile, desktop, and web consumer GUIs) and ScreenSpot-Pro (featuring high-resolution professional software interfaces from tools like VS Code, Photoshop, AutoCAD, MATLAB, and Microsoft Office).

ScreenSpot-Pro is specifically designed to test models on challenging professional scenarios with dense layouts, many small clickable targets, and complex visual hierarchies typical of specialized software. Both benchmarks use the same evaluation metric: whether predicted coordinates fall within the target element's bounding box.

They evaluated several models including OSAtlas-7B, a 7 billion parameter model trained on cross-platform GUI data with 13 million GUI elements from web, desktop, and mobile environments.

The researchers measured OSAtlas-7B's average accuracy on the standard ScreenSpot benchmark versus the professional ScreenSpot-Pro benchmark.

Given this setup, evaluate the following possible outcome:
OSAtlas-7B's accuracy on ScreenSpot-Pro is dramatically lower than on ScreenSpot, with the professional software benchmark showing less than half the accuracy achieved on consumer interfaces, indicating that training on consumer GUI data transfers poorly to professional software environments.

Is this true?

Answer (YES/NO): YES